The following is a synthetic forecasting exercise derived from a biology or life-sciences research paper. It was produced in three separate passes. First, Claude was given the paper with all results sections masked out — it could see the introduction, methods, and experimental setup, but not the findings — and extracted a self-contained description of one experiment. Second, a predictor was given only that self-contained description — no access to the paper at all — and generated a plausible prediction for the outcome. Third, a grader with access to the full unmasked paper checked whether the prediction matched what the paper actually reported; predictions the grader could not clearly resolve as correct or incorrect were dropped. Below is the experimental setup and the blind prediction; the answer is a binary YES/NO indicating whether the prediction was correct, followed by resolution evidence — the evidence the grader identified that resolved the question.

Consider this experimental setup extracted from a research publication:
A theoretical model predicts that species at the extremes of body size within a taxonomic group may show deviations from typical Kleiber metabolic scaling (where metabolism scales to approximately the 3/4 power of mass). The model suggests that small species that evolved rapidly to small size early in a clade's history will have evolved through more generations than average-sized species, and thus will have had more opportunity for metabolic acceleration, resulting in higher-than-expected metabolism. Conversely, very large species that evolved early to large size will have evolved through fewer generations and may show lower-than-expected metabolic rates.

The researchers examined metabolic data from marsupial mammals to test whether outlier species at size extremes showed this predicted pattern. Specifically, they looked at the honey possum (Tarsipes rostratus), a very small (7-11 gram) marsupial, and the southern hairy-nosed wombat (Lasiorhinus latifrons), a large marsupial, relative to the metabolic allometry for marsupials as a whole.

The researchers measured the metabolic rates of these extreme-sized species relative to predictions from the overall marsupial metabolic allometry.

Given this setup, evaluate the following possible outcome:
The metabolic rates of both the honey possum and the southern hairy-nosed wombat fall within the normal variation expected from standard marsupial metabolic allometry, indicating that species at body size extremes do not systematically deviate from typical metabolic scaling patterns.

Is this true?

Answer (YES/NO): NO